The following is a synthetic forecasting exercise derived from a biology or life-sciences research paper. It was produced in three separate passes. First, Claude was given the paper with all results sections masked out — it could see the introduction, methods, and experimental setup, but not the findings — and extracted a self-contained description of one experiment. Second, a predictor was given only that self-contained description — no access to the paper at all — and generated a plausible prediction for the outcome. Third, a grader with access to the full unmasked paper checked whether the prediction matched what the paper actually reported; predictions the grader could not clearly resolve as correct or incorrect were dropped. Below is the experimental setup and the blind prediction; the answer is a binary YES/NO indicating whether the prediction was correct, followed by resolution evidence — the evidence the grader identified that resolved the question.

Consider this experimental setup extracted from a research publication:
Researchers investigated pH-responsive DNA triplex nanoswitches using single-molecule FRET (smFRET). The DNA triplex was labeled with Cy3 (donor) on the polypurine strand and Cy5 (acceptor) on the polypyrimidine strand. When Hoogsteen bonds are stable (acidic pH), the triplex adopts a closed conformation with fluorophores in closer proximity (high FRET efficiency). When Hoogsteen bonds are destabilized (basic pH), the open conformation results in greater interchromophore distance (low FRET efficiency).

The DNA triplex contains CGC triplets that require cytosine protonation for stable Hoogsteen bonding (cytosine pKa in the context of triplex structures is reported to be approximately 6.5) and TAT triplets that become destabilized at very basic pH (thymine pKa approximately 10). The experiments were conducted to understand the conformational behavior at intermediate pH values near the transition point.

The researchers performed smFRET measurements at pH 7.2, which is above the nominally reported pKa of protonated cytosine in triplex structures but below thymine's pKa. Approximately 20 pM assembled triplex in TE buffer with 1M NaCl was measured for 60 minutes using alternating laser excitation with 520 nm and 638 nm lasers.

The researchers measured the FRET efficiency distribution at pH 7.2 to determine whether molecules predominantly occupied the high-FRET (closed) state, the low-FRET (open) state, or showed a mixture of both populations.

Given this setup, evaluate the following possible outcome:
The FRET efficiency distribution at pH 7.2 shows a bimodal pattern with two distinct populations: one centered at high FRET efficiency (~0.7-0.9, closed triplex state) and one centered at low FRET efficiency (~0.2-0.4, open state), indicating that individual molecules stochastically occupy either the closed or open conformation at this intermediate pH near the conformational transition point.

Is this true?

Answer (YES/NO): NO